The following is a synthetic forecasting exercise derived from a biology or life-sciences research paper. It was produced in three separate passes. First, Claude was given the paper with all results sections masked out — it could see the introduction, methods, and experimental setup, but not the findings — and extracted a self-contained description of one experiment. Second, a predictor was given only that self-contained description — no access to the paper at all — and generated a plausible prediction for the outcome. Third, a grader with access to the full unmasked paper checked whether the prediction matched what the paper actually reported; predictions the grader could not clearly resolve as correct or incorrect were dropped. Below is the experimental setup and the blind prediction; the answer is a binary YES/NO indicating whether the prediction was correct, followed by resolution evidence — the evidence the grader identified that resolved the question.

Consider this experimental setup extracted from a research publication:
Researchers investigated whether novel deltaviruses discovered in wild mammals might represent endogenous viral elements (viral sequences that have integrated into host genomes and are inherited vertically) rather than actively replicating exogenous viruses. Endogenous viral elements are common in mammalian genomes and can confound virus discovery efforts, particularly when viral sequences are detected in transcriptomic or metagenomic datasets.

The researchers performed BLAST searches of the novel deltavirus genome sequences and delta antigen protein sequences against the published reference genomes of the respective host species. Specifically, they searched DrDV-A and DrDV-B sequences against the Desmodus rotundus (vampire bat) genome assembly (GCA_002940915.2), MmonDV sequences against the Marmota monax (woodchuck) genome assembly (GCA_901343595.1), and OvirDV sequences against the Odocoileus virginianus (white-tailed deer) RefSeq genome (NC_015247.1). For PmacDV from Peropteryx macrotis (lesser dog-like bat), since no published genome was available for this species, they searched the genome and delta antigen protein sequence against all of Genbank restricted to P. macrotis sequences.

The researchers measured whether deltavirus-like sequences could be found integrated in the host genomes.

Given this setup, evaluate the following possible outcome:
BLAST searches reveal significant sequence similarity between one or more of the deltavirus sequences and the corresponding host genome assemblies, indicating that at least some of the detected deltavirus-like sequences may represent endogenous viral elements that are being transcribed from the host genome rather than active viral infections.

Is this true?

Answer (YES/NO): NO